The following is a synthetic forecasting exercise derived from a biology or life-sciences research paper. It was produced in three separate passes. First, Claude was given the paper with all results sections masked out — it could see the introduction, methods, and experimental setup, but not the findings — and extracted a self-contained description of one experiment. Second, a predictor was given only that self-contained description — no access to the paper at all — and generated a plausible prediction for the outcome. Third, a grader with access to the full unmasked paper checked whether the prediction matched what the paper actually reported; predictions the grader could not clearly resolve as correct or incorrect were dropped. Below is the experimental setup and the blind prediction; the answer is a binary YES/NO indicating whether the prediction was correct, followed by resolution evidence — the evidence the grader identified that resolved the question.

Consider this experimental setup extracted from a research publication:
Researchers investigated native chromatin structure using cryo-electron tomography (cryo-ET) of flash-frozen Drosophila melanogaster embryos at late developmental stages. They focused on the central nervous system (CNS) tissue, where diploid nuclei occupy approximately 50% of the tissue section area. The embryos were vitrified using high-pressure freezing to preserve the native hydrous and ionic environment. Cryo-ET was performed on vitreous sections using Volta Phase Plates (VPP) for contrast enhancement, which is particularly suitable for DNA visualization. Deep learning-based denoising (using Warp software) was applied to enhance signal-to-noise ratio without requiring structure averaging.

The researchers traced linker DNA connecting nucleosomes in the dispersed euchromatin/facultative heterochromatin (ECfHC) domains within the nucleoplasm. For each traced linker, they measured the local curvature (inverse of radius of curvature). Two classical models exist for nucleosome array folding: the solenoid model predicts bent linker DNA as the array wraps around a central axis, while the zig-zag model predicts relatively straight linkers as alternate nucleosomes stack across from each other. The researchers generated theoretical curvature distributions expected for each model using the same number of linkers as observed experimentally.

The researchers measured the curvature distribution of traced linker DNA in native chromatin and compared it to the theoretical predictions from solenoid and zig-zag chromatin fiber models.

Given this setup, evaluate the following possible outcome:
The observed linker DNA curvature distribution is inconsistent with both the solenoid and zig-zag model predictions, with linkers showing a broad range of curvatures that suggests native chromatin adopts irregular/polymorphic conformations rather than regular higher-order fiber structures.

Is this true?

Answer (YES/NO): NO